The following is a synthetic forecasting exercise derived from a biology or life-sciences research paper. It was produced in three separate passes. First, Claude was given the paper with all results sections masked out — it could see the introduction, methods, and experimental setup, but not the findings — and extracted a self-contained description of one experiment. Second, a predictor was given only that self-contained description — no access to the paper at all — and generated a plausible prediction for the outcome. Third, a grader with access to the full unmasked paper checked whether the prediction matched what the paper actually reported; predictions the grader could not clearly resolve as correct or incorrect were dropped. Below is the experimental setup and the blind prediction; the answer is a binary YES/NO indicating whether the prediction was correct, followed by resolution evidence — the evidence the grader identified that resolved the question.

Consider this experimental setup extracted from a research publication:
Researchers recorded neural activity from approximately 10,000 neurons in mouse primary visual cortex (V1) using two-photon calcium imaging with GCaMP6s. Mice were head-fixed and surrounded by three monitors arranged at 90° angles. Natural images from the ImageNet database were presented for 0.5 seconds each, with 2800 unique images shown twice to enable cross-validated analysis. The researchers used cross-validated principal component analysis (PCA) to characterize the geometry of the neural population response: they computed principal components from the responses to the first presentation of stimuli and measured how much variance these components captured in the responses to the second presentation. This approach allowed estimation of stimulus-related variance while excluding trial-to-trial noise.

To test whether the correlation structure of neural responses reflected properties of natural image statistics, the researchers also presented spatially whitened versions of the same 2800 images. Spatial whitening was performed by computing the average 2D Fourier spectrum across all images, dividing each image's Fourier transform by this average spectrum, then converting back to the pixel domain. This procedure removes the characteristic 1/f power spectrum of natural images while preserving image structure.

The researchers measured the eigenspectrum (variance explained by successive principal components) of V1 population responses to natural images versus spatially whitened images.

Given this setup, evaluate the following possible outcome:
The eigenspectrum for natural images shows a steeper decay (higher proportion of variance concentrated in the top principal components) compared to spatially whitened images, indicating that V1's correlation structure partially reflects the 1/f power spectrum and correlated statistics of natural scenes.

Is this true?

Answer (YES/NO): NO